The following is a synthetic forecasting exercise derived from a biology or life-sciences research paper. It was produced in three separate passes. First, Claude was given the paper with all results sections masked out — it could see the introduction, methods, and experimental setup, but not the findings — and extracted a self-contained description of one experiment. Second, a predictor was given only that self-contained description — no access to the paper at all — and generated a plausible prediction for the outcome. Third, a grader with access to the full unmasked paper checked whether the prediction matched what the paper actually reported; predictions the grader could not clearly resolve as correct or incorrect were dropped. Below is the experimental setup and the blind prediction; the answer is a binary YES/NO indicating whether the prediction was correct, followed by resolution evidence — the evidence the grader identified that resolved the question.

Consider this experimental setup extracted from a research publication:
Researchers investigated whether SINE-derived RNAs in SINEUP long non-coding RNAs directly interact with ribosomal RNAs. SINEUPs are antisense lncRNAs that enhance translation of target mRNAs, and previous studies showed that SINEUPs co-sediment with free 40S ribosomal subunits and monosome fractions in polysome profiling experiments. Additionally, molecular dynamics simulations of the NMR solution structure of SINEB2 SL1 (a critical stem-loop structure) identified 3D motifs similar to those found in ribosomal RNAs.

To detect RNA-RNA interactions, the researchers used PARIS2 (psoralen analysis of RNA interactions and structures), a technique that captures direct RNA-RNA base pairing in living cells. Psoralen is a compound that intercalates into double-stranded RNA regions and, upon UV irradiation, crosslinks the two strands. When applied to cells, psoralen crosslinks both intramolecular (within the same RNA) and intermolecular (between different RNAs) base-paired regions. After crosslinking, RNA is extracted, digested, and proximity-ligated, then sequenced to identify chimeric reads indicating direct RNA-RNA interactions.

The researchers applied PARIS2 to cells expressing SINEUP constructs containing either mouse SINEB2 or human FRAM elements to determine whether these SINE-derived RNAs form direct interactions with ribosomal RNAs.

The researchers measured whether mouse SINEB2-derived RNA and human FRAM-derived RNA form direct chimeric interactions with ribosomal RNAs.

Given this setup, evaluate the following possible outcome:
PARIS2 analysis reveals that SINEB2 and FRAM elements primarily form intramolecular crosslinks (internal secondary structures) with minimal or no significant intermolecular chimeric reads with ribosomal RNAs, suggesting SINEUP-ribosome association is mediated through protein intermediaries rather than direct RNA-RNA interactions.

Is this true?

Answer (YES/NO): NO